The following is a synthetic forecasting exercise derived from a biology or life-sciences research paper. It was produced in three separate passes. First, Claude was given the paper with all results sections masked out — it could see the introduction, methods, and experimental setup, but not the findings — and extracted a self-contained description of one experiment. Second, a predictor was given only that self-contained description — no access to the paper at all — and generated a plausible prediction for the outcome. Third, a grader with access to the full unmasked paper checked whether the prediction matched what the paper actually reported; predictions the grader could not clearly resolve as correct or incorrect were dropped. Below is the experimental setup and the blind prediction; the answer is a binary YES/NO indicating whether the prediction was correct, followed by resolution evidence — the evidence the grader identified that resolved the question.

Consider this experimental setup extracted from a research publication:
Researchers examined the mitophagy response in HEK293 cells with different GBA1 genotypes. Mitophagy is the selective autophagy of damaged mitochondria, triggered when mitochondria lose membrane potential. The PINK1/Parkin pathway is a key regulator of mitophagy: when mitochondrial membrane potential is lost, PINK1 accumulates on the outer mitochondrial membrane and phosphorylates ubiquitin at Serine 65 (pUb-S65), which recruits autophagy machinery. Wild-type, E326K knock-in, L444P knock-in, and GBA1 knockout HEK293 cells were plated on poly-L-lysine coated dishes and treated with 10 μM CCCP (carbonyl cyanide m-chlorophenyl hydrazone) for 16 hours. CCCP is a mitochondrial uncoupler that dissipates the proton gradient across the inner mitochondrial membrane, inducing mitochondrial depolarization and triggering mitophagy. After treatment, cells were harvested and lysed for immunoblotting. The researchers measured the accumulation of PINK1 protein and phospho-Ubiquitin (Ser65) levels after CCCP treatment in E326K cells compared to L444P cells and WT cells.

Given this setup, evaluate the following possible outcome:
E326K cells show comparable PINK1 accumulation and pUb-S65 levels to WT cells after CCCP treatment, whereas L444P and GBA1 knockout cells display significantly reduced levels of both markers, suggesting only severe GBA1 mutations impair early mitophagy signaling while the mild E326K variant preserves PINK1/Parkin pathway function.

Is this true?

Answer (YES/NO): NO